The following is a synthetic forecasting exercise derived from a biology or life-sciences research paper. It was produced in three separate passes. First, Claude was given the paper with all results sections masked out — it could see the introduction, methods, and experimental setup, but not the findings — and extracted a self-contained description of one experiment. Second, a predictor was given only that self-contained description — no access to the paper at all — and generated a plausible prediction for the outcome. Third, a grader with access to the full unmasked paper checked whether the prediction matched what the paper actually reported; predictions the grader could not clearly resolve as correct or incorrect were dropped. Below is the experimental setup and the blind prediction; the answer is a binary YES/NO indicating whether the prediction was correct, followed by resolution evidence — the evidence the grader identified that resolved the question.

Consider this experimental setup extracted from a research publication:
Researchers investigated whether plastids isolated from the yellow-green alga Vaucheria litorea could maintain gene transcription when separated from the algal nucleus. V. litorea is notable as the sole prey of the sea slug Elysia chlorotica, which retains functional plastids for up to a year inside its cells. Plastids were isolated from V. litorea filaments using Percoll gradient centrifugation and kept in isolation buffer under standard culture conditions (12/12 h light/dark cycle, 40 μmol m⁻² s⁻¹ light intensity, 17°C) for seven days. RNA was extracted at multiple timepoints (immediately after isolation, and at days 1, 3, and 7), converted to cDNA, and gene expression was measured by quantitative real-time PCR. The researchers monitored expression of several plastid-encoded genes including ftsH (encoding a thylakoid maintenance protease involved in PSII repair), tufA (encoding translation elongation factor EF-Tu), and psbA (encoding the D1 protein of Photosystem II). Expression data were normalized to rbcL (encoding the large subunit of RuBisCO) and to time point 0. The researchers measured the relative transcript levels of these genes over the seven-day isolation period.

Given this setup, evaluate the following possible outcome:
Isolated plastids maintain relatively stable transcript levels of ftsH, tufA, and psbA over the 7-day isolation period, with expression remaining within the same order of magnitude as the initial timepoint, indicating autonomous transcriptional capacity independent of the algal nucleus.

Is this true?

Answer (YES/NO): NO